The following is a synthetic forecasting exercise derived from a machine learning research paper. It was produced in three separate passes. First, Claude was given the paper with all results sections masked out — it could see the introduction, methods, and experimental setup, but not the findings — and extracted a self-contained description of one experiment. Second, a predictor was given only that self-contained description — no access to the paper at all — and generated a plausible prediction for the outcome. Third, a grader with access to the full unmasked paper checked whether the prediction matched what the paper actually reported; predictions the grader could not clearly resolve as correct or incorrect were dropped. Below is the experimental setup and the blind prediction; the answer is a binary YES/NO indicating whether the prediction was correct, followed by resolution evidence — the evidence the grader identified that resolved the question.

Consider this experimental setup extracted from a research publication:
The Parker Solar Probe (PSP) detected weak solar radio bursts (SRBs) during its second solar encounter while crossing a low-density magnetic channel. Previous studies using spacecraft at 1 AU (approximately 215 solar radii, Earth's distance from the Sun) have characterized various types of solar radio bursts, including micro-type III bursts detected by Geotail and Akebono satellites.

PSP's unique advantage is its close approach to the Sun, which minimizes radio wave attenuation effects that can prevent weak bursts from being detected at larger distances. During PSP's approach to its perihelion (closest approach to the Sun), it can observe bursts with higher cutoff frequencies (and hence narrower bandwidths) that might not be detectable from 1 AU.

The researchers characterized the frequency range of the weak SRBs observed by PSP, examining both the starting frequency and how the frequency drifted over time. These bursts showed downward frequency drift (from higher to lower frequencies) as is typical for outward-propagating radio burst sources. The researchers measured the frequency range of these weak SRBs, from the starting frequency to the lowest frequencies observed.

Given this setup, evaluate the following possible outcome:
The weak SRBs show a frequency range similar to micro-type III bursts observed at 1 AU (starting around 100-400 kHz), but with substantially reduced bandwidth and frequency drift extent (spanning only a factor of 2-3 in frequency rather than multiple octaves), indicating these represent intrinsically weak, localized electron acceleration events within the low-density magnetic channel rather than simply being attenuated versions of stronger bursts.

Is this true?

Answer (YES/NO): NO